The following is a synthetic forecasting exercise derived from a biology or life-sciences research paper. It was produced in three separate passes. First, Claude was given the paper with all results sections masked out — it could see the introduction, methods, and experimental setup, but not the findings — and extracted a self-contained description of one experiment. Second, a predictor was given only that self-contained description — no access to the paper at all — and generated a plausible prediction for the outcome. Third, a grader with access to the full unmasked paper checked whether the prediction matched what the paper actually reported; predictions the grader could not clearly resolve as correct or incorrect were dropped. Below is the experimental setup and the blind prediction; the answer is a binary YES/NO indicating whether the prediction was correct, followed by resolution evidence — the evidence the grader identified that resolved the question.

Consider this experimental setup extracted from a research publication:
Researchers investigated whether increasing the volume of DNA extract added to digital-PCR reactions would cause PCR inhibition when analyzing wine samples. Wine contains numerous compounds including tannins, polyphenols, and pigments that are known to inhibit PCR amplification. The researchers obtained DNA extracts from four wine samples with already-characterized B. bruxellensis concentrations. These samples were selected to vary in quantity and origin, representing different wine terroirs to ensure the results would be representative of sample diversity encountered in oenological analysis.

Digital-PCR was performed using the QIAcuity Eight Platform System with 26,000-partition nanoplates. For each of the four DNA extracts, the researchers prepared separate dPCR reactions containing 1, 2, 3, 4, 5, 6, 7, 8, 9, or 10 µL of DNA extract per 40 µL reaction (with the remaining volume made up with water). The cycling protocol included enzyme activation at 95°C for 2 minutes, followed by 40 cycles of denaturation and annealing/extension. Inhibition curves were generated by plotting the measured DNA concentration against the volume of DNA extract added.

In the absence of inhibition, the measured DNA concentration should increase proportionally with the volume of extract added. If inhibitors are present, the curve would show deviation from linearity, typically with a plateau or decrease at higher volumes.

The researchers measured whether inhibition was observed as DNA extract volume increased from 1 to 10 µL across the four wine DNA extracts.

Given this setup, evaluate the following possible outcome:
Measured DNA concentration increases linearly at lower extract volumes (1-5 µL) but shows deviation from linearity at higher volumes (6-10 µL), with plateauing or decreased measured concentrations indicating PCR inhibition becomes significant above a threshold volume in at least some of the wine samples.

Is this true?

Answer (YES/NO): NO